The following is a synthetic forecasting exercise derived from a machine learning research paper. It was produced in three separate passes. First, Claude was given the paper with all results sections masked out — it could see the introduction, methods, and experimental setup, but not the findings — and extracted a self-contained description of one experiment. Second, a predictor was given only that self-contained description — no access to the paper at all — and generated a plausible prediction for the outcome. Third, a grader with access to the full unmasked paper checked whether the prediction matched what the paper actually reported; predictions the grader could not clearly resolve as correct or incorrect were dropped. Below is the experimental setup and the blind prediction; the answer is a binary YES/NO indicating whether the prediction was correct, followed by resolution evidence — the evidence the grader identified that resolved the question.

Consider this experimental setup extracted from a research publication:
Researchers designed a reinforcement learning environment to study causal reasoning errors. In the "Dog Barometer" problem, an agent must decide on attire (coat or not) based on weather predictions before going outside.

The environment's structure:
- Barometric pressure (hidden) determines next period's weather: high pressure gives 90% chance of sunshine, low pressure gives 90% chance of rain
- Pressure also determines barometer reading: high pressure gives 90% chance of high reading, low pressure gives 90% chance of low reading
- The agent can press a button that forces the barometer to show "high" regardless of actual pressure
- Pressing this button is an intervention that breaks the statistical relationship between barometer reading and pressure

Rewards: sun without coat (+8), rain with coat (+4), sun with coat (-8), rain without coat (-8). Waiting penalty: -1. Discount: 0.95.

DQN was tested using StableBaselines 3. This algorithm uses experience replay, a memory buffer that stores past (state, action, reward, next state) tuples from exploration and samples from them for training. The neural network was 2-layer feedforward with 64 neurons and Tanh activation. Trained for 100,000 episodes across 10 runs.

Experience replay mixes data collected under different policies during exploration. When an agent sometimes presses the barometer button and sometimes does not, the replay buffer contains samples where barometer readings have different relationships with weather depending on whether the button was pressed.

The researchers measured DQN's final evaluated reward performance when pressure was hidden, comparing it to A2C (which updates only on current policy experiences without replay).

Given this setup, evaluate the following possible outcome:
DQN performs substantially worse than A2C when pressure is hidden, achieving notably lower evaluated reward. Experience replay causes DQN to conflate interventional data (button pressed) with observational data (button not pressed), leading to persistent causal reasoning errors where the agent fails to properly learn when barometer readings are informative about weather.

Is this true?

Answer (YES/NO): YES